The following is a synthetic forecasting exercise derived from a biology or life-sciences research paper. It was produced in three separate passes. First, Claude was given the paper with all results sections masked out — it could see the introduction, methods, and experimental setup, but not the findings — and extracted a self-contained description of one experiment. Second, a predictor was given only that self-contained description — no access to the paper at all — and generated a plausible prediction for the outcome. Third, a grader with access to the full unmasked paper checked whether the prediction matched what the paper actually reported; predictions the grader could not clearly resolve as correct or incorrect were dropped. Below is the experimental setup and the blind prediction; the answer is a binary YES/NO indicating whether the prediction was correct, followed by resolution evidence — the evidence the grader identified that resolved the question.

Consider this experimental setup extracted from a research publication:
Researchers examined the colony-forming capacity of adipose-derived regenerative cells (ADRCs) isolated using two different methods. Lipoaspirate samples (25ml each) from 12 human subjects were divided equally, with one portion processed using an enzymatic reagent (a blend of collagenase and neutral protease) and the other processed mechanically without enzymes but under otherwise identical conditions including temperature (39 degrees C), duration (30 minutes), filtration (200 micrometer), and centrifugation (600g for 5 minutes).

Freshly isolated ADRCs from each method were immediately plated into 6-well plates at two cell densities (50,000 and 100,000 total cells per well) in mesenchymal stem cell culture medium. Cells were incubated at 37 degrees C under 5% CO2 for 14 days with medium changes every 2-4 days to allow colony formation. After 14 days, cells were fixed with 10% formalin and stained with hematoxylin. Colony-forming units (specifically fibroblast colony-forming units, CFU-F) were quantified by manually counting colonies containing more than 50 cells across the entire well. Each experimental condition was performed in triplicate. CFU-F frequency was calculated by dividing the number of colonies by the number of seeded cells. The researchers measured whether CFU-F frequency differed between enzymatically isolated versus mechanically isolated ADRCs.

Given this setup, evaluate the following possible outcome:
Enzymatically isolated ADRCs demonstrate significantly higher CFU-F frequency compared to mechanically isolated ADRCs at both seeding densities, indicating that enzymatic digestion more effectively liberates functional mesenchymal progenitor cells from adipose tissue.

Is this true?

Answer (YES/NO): YES